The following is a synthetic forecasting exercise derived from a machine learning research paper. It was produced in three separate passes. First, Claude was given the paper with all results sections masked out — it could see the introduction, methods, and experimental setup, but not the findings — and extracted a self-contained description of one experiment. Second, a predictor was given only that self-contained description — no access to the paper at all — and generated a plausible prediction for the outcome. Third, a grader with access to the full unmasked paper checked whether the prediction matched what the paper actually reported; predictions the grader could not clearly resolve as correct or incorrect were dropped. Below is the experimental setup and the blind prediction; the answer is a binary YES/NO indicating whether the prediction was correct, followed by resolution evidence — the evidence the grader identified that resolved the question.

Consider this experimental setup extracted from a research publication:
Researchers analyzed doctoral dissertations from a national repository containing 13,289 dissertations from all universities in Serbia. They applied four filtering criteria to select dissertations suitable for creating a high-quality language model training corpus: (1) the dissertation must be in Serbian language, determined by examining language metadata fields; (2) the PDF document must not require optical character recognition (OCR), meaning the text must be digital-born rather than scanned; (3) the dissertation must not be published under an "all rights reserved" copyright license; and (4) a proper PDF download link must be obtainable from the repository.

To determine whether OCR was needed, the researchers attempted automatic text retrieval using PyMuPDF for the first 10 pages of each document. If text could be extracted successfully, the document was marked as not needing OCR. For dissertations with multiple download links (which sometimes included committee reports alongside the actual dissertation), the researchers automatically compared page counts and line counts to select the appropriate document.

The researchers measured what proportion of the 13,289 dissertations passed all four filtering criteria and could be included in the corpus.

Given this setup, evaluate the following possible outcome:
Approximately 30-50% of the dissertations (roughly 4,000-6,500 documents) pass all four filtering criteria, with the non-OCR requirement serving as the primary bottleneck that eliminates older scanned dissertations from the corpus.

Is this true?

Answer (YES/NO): NO